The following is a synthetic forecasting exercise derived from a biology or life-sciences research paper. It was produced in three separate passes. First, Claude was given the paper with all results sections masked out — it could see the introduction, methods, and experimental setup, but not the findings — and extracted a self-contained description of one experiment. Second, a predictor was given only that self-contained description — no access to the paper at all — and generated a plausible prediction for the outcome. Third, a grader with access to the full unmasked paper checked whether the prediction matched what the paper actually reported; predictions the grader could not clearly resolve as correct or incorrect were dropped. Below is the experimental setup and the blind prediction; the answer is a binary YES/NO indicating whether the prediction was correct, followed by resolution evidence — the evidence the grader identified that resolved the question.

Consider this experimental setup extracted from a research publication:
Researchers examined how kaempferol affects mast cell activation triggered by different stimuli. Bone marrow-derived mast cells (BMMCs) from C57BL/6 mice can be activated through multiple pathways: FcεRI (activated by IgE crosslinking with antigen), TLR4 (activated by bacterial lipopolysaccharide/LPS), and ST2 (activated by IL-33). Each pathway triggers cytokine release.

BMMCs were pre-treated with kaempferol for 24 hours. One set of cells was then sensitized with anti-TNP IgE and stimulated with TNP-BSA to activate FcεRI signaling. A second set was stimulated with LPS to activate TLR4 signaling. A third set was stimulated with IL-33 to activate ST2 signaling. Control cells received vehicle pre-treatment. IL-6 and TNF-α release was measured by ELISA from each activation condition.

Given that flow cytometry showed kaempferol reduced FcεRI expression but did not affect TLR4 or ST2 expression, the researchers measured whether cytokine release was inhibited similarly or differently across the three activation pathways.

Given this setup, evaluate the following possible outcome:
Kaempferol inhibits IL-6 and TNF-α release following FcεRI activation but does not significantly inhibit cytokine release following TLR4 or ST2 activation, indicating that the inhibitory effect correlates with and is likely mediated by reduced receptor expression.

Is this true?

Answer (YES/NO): NO